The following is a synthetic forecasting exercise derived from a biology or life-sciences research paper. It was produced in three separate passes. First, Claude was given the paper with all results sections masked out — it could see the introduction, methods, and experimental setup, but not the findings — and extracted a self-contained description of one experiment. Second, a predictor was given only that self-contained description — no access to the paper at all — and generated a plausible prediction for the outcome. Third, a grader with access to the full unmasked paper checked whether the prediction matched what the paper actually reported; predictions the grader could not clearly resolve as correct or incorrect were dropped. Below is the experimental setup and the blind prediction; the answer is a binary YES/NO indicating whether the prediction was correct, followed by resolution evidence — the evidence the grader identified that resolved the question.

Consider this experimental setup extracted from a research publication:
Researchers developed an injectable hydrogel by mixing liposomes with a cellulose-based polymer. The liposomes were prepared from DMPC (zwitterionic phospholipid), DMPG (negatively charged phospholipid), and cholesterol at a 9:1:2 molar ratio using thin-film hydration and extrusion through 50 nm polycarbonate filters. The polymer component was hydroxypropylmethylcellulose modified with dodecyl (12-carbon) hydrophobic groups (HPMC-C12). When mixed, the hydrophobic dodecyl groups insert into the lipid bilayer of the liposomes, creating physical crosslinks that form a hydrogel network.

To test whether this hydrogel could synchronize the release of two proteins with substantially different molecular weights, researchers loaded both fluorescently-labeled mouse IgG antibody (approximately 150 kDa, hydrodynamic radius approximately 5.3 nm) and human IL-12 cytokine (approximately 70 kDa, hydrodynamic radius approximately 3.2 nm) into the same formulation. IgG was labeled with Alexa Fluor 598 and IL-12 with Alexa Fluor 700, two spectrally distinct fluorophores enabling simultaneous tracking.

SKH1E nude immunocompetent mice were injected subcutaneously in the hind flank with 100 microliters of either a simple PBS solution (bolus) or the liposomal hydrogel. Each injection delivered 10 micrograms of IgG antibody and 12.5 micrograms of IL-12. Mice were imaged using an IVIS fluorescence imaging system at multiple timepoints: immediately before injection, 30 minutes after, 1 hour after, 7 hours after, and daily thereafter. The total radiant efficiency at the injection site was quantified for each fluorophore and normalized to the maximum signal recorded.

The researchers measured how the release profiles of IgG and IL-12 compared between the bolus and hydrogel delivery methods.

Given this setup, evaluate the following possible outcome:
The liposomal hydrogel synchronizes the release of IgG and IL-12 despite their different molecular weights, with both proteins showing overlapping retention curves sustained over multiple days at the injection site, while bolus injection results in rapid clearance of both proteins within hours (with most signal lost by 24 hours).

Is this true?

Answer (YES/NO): YES